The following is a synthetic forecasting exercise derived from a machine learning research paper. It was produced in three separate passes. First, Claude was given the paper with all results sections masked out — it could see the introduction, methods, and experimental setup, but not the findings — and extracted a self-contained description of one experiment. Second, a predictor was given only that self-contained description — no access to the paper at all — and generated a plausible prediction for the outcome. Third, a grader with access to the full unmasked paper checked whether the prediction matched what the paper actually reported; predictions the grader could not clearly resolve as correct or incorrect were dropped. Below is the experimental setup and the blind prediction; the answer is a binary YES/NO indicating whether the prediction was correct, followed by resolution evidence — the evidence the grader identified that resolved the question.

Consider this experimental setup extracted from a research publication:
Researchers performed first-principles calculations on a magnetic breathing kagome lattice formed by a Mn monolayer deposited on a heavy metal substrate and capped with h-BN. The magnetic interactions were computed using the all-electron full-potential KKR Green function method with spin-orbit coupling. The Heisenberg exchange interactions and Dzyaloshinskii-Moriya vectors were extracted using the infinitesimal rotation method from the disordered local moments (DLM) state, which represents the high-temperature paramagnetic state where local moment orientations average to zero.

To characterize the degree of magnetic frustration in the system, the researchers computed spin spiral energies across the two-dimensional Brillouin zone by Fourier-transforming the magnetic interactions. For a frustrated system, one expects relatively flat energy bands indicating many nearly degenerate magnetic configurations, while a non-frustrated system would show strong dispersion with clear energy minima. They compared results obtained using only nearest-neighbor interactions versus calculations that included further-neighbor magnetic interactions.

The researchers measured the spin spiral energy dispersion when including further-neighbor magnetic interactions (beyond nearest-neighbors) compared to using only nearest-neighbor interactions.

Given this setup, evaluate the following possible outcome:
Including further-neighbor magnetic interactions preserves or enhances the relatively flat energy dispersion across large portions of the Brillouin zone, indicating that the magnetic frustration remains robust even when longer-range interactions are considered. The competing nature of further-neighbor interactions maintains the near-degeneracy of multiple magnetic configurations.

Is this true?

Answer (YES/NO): YES